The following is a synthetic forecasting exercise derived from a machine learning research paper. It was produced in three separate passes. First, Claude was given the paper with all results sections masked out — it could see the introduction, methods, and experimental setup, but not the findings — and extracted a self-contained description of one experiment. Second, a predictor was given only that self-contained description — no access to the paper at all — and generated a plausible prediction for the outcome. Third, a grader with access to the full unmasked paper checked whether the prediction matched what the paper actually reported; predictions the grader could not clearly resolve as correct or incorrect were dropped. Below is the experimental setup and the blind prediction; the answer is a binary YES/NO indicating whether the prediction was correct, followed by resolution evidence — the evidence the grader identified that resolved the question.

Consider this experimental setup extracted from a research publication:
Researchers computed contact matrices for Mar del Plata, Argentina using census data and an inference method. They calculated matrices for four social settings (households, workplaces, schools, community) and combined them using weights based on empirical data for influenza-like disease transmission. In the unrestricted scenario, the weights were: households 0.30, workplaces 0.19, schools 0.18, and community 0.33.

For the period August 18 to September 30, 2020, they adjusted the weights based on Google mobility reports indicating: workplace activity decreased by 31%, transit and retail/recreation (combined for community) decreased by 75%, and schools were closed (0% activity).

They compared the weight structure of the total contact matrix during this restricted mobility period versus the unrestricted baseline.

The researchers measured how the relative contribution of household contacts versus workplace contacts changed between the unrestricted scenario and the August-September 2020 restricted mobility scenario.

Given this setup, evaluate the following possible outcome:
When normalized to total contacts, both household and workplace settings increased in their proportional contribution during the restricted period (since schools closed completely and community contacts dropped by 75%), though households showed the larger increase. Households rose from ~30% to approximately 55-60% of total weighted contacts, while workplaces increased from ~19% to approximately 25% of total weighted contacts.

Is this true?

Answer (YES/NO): NO